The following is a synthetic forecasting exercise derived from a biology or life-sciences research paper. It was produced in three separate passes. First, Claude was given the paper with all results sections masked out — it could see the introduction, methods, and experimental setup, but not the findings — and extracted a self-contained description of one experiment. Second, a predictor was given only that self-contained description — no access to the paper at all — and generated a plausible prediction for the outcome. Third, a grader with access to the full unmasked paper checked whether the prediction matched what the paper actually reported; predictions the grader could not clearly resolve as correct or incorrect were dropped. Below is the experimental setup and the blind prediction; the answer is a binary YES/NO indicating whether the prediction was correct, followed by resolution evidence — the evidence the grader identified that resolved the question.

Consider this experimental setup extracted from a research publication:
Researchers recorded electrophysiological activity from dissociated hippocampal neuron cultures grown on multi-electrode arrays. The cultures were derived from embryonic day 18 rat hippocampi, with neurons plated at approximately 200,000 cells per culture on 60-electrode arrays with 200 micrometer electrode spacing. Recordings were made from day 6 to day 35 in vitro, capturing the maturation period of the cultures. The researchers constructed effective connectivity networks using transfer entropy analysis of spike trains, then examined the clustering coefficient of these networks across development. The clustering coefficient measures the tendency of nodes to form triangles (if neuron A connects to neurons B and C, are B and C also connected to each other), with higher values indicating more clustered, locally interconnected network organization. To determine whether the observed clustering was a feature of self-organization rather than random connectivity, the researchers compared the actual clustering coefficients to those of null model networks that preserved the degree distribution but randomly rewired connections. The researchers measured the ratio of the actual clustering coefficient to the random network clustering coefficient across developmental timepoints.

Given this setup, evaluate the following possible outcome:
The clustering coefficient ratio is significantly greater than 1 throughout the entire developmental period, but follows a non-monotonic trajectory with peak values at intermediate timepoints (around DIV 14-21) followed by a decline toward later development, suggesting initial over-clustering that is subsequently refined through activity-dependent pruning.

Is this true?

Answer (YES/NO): NO